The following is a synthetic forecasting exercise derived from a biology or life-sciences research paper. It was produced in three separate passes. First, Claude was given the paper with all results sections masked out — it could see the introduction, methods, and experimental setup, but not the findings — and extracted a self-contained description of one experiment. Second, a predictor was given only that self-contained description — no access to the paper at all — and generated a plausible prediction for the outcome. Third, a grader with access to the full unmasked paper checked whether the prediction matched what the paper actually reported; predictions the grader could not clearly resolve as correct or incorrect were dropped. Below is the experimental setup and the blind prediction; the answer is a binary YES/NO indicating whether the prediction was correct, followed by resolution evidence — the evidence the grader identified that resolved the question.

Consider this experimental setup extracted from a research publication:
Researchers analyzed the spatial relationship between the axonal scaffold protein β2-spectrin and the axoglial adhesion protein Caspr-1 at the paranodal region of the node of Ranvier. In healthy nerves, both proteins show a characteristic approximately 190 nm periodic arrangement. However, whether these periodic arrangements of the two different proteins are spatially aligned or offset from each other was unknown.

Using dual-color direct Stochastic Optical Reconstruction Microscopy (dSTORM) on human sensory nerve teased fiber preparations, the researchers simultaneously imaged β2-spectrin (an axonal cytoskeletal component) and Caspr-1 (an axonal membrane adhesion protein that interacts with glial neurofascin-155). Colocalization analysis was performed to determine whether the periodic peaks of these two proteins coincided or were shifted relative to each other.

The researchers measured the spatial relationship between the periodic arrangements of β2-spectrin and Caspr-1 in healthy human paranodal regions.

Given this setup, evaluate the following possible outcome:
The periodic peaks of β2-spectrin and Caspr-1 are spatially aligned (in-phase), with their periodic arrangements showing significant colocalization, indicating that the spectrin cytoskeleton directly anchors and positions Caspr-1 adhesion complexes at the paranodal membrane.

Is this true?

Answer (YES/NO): YES